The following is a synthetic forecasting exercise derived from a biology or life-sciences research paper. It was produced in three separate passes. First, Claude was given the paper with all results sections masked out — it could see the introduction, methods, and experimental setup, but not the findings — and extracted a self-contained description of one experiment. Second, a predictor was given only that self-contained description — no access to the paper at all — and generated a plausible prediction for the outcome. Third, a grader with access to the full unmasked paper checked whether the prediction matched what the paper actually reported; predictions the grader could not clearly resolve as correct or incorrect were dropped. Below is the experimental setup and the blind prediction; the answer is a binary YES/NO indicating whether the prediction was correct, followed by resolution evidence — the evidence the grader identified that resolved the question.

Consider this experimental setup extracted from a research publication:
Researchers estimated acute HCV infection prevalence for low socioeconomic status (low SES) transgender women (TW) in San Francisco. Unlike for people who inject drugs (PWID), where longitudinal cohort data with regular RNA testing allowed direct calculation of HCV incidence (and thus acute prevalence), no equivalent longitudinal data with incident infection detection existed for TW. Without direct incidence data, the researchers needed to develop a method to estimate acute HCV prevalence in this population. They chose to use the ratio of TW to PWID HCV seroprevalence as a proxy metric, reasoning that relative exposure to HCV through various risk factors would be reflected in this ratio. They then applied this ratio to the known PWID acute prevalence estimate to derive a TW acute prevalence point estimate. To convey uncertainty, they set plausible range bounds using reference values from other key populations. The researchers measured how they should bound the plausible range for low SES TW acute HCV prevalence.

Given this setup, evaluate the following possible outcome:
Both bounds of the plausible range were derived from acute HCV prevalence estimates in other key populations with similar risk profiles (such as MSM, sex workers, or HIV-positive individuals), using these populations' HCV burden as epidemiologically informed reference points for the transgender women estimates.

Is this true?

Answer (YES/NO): NO